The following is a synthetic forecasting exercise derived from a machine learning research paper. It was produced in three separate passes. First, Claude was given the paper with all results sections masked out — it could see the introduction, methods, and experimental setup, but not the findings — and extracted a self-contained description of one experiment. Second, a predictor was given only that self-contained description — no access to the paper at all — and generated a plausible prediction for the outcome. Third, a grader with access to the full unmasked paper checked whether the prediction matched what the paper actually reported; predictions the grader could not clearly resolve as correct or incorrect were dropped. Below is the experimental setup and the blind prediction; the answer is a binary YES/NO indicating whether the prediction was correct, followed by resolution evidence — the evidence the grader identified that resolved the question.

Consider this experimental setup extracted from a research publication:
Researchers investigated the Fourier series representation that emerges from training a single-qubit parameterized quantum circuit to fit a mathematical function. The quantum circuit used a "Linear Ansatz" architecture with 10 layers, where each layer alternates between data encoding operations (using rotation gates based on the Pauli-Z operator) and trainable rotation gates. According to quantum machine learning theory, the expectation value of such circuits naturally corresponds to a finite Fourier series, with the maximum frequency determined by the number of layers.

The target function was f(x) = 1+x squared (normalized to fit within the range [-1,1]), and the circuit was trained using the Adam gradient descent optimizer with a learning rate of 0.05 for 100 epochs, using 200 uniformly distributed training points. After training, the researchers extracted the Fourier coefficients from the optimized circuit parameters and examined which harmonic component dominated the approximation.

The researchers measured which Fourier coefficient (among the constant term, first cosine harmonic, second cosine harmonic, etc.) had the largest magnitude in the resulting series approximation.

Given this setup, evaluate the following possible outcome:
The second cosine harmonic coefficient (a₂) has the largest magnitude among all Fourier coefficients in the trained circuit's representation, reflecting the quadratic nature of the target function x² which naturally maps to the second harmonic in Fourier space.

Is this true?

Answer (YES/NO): NO